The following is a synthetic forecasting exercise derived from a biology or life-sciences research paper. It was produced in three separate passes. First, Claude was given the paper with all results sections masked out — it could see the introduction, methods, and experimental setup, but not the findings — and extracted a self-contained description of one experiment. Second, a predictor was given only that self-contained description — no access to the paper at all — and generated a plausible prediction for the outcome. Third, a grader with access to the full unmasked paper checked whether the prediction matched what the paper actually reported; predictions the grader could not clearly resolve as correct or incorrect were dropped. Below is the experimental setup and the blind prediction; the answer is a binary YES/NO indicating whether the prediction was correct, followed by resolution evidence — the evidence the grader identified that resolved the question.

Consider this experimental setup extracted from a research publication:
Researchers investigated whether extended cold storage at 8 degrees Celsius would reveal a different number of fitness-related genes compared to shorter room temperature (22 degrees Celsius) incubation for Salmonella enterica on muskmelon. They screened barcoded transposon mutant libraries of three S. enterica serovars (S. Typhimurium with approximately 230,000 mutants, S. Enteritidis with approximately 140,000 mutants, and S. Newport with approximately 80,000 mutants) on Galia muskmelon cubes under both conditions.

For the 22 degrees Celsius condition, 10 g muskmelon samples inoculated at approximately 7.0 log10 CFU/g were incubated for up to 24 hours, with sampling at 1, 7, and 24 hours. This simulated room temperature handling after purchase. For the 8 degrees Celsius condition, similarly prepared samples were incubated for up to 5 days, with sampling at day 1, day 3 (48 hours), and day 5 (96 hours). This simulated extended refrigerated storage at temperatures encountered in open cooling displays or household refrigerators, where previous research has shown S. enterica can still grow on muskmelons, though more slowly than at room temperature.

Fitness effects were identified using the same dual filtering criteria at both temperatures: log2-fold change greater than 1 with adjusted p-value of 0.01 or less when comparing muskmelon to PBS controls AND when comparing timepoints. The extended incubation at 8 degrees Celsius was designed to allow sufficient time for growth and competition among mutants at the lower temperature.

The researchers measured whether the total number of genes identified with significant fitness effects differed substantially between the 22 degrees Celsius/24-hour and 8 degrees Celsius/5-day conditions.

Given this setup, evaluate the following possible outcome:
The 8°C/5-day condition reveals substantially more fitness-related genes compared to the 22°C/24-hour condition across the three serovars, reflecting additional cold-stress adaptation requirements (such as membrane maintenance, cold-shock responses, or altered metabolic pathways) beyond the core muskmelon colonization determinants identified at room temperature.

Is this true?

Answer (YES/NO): NO